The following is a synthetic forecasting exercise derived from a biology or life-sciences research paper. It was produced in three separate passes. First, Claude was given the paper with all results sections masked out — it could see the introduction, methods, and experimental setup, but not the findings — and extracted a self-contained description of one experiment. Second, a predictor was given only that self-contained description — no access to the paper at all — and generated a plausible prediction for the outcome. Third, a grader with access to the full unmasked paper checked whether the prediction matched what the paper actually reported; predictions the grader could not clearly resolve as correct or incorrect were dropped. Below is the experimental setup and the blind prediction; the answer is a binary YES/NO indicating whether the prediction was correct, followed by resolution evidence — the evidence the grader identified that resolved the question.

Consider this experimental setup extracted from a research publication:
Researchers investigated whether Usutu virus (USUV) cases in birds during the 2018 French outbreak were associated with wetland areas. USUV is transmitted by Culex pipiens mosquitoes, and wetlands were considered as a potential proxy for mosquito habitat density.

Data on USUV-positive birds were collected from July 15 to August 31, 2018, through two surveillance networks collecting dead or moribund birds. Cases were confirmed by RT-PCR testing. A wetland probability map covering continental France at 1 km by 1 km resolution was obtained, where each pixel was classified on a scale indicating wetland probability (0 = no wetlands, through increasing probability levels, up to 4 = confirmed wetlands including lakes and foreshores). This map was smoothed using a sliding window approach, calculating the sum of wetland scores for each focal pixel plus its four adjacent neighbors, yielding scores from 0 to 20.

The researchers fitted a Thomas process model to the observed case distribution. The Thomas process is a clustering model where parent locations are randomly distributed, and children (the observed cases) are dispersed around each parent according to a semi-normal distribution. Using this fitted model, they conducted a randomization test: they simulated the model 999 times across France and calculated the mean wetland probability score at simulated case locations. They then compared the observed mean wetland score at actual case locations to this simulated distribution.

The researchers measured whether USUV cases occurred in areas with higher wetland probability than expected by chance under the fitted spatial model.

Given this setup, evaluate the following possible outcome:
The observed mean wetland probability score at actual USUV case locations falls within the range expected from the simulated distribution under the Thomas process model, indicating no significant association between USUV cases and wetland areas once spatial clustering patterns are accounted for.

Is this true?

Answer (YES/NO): NO